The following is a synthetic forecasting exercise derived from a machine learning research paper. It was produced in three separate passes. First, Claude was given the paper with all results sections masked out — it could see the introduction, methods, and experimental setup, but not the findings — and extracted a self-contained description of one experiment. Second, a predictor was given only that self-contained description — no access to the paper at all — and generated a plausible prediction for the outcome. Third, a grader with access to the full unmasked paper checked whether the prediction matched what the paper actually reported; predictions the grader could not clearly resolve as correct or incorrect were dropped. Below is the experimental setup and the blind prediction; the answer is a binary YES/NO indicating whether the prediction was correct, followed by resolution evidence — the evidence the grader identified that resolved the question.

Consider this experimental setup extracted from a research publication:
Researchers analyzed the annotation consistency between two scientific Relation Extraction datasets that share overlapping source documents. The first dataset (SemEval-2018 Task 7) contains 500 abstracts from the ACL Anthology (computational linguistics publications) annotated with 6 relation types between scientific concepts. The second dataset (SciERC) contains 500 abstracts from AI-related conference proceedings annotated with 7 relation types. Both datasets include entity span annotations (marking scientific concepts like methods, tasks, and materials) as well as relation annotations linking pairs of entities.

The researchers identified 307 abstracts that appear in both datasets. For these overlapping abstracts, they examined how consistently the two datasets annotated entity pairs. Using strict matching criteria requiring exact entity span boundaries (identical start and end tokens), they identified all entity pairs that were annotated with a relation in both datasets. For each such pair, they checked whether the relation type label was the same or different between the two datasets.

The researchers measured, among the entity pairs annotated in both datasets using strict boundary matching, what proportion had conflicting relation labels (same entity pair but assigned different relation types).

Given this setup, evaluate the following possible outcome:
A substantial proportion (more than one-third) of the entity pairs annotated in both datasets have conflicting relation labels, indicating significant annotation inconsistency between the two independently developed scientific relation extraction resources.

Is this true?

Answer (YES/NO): NO